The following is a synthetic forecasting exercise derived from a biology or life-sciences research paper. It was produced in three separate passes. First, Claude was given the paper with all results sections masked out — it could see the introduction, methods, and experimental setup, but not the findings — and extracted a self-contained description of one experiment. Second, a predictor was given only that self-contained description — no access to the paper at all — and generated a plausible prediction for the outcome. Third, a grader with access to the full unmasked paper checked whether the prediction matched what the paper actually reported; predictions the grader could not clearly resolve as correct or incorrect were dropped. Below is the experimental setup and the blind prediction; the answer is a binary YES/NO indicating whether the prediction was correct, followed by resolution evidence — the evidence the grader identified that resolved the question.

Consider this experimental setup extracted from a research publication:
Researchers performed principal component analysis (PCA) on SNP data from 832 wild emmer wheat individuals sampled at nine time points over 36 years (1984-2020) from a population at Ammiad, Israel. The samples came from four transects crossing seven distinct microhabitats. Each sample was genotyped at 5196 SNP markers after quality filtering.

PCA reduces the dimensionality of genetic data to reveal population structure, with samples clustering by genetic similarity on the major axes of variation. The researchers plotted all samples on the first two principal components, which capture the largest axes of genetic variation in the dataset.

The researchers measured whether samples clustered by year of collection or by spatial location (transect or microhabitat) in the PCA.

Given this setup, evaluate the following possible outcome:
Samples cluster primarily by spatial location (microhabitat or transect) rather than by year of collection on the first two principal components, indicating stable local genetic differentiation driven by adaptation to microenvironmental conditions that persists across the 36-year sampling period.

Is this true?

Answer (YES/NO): YES